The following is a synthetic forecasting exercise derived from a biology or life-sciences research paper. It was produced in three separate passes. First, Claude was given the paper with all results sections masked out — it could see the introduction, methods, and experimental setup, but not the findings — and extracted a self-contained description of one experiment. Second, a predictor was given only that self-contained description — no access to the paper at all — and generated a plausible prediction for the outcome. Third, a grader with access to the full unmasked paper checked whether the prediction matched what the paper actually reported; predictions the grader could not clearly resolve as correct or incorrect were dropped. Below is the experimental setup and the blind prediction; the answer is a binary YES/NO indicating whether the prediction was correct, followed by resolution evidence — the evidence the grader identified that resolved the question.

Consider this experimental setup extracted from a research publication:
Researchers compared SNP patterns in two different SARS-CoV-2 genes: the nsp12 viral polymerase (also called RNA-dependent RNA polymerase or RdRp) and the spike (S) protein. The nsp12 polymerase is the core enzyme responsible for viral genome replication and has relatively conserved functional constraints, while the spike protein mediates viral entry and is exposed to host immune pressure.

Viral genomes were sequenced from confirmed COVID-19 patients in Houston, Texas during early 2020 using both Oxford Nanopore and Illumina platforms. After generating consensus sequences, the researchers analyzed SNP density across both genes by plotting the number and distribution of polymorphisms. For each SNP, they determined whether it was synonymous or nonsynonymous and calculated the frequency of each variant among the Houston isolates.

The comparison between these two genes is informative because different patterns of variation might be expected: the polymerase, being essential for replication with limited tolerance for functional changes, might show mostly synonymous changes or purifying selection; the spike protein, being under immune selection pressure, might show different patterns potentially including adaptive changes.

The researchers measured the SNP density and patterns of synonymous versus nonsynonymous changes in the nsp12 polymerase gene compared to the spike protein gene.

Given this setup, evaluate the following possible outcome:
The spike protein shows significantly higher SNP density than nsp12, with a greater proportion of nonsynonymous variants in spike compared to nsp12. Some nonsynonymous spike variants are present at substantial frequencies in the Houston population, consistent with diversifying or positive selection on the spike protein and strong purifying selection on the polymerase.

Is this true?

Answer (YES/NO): NO